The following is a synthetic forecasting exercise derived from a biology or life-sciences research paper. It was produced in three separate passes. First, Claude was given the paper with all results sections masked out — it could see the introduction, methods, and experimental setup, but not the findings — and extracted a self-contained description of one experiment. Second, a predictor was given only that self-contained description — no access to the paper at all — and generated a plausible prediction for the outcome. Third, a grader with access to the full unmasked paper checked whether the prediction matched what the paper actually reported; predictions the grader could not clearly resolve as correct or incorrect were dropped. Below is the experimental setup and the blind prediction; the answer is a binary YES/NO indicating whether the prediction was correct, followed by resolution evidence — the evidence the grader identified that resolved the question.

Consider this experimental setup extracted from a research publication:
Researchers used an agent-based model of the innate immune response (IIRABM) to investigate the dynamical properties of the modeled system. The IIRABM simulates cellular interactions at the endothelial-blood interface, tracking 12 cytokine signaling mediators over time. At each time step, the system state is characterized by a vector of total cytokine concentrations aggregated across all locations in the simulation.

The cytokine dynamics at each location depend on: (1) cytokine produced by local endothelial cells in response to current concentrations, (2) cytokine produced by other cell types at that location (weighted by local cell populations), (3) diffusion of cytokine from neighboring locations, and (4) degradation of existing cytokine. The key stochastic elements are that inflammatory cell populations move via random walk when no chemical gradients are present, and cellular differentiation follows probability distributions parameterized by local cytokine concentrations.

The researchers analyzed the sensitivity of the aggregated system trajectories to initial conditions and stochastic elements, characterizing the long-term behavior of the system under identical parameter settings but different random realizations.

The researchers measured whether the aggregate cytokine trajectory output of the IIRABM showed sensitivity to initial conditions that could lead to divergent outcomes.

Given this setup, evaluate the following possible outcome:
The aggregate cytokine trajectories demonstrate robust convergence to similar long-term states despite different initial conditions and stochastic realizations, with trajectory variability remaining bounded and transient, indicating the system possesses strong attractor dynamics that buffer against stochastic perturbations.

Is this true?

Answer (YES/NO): NO